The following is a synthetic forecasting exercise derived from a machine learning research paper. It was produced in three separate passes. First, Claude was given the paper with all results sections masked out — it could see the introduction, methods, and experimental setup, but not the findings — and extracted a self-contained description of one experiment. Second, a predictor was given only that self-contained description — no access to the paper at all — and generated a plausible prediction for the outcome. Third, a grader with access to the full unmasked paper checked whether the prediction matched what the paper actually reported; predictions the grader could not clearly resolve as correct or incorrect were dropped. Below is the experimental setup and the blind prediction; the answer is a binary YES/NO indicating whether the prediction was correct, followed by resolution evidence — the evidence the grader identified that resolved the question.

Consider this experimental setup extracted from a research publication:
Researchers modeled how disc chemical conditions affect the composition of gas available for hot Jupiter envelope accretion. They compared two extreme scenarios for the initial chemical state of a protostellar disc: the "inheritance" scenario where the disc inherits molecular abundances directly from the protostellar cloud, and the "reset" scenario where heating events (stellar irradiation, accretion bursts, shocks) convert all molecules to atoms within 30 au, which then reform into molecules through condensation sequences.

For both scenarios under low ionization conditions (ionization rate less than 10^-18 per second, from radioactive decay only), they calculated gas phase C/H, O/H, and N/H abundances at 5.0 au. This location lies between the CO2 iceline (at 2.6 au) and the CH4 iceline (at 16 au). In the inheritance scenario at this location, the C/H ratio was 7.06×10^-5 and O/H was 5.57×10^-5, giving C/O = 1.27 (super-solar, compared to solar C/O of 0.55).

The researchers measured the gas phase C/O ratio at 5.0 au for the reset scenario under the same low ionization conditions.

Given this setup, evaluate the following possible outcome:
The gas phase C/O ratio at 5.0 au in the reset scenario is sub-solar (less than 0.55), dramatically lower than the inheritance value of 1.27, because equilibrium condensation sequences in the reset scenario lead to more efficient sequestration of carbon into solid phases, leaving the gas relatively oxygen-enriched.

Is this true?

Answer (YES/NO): YES